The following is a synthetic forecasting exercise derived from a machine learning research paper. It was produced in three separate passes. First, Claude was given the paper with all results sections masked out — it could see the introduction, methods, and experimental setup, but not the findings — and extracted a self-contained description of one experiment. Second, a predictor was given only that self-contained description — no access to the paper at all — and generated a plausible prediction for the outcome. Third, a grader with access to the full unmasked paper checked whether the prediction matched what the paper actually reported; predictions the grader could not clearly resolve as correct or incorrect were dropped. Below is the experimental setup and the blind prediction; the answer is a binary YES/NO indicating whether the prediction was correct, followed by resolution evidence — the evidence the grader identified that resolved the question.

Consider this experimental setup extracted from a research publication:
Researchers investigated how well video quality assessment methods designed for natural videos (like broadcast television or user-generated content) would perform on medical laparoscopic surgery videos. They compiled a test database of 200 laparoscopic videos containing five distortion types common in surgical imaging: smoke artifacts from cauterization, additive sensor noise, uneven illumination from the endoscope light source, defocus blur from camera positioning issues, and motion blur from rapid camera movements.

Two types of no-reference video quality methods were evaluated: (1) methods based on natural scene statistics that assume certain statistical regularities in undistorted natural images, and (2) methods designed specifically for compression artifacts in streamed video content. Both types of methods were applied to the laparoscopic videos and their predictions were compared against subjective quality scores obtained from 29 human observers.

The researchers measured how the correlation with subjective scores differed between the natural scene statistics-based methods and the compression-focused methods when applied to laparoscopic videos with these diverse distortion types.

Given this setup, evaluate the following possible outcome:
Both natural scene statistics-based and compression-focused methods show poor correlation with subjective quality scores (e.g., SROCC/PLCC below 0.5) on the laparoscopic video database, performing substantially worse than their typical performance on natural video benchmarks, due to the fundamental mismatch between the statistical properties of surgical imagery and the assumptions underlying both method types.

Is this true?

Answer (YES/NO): NO